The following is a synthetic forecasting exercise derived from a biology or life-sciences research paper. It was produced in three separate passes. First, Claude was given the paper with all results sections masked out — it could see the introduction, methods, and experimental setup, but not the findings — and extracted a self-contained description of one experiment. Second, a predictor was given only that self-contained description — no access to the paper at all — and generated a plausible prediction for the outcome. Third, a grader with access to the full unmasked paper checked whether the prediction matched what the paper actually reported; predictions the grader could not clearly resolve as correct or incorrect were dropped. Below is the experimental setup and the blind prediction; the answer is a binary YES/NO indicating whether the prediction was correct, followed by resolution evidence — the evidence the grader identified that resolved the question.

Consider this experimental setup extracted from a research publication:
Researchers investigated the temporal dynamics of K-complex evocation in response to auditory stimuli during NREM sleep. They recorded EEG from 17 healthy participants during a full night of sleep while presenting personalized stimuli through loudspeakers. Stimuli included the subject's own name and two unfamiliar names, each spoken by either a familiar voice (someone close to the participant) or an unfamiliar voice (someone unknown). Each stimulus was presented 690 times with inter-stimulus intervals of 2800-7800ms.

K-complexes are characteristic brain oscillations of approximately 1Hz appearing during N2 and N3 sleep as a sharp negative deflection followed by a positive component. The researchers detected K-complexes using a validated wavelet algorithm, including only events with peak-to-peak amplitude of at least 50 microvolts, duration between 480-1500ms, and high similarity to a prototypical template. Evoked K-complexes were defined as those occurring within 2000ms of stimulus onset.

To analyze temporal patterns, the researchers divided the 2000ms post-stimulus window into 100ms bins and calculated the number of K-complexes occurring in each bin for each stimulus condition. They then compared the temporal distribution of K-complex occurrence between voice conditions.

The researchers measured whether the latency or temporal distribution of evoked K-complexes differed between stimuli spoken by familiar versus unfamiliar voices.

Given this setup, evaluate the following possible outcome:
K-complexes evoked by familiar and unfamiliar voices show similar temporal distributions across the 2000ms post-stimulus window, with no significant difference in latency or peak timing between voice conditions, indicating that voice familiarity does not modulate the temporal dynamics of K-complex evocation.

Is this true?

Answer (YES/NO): NO